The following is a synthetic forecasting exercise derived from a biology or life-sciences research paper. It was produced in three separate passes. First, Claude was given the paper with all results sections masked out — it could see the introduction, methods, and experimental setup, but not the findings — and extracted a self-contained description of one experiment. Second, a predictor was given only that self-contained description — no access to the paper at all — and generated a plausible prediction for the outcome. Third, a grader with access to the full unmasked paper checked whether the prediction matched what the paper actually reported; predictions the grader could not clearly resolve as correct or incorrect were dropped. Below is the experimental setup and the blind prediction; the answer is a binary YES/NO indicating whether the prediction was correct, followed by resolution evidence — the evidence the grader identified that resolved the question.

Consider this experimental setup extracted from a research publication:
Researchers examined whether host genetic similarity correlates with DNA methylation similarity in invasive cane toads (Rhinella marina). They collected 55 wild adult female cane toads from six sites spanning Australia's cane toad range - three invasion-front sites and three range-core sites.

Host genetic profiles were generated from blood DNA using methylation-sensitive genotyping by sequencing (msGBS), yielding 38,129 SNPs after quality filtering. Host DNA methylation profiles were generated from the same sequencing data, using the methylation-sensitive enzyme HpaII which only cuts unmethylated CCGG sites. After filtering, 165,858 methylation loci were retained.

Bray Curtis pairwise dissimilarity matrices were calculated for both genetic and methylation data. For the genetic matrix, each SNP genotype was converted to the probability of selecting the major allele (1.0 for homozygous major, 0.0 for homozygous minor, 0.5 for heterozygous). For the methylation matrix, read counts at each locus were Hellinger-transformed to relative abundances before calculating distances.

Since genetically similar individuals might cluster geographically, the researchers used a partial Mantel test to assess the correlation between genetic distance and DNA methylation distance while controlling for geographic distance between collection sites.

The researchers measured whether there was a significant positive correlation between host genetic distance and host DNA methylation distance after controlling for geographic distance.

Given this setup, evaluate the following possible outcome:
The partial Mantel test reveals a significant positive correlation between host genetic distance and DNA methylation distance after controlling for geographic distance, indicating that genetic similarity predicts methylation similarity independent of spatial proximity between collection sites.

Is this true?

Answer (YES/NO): YES